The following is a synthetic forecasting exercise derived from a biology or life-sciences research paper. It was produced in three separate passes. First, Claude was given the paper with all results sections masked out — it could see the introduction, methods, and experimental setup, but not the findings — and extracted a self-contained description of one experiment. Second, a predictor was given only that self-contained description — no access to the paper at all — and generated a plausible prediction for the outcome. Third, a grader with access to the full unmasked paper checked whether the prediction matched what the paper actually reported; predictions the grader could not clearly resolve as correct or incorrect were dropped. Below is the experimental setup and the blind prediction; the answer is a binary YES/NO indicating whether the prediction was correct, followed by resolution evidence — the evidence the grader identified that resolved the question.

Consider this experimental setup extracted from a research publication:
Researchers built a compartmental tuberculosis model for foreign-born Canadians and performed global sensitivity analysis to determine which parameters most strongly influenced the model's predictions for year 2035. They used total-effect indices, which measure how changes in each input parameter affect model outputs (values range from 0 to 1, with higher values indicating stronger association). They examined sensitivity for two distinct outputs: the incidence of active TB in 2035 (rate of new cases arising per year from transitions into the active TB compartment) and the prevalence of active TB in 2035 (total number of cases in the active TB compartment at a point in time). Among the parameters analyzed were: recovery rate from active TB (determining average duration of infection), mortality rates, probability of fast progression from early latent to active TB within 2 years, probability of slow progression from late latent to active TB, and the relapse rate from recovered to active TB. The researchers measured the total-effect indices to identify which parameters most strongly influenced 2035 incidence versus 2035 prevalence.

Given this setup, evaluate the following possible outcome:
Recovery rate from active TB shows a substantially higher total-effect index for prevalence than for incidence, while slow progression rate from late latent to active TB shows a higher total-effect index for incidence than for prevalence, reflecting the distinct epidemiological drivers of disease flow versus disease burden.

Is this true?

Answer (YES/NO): YES